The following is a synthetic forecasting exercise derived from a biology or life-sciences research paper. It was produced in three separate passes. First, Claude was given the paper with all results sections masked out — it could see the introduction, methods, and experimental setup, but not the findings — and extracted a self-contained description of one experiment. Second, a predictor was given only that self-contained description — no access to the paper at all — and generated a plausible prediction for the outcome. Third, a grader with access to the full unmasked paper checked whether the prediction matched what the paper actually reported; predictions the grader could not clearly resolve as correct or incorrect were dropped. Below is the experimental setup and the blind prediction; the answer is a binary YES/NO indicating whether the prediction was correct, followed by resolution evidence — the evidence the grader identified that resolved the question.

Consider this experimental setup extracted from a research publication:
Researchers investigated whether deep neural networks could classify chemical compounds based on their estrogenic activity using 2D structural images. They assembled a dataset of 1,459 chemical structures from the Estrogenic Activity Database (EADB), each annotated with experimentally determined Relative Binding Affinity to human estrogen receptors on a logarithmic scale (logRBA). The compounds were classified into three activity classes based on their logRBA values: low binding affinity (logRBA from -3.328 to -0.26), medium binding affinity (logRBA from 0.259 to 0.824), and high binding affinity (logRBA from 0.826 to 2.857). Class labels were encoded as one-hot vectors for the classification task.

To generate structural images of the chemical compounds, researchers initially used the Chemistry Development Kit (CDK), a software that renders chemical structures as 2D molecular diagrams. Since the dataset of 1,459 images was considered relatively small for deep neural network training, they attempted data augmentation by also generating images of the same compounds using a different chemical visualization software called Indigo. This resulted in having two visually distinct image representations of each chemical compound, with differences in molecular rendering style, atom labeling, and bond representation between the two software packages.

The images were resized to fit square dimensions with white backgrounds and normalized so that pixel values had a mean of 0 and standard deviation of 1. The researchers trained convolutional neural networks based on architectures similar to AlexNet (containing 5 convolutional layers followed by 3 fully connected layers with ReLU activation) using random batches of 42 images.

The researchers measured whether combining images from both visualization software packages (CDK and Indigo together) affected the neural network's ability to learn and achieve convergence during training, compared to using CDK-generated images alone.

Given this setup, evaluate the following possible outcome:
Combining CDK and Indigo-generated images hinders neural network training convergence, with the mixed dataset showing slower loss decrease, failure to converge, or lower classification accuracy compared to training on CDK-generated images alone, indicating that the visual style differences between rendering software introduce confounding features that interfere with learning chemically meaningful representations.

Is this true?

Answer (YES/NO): YES